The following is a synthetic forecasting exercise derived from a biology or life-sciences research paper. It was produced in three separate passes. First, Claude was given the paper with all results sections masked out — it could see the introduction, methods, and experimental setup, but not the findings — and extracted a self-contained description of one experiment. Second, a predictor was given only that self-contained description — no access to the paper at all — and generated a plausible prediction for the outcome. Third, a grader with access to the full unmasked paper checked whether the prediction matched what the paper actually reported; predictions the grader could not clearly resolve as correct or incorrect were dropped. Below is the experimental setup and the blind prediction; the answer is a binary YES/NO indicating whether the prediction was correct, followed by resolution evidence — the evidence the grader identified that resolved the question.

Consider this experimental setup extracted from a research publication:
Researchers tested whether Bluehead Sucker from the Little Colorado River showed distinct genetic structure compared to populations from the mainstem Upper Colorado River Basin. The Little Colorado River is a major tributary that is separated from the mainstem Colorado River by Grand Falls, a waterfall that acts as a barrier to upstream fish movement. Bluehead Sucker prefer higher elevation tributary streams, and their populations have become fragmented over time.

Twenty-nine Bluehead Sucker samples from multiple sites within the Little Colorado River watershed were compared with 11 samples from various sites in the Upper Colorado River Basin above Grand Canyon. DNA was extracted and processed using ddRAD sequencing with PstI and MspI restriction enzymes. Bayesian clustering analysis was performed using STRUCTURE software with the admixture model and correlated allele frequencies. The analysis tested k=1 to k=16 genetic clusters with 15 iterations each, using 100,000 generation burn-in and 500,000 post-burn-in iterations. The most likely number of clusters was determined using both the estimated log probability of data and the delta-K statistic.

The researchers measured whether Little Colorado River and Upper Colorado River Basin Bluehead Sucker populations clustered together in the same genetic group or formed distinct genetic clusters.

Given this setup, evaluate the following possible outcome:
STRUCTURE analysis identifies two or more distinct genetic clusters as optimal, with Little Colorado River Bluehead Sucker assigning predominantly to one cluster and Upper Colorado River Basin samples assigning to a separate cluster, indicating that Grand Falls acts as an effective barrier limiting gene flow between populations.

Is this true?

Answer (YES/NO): NO